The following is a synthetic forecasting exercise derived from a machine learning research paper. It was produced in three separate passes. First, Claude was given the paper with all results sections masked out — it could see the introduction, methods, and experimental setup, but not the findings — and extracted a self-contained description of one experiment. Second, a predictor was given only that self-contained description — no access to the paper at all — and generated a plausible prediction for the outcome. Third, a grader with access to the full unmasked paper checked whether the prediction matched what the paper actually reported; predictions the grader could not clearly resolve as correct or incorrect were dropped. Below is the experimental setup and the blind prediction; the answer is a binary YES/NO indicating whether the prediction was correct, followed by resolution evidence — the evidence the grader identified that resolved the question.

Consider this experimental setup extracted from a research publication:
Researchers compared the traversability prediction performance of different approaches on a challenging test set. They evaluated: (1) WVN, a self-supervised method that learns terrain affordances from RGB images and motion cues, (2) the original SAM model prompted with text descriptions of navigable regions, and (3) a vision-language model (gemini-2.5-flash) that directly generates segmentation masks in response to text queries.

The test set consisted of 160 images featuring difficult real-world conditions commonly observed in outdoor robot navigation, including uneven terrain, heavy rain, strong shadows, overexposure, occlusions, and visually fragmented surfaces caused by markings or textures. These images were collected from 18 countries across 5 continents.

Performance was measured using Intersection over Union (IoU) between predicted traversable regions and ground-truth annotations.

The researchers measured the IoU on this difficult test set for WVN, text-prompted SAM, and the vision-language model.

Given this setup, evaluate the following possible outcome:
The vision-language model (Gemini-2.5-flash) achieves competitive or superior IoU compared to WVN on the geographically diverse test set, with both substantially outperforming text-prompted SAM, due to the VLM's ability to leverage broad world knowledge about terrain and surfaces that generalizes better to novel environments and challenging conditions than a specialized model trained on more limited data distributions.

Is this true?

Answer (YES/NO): NO